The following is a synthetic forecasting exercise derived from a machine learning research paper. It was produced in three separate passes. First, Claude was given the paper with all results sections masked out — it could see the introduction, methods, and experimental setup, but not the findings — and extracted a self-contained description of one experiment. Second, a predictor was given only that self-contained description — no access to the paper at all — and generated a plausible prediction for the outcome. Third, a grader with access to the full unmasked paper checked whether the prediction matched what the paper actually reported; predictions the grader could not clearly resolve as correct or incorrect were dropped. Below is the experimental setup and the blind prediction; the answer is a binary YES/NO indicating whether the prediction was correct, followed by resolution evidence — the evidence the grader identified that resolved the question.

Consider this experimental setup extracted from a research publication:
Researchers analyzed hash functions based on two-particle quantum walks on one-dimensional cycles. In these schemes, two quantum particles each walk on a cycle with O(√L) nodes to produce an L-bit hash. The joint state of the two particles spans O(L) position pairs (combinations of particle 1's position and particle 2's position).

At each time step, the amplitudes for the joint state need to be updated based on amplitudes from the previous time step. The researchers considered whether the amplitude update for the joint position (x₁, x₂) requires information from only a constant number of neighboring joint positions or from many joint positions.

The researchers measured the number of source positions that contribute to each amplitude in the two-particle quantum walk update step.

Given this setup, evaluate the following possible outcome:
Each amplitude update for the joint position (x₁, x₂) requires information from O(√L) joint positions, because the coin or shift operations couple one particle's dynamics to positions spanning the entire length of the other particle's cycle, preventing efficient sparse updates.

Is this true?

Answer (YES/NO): NO